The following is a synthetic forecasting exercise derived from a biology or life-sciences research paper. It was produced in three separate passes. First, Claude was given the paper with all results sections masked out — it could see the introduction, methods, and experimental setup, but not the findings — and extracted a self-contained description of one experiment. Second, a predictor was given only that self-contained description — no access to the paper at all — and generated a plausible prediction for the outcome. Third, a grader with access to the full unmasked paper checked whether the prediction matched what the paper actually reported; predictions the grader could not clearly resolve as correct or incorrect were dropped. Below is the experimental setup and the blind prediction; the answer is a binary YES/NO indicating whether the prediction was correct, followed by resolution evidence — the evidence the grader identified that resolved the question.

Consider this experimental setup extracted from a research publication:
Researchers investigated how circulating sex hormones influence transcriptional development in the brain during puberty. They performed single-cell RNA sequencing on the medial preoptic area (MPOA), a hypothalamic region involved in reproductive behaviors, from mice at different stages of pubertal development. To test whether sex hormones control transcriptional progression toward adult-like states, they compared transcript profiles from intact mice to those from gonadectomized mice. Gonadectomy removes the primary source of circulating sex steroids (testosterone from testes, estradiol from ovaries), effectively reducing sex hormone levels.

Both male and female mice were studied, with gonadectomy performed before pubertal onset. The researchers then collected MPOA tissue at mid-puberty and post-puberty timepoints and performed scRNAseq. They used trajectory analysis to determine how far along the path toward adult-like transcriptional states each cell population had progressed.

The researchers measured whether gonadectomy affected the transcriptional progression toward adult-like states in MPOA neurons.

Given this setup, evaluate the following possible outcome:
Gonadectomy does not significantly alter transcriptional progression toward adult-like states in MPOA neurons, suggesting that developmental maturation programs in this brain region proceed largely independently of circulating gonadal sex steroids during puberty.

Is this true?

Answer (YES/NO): NO